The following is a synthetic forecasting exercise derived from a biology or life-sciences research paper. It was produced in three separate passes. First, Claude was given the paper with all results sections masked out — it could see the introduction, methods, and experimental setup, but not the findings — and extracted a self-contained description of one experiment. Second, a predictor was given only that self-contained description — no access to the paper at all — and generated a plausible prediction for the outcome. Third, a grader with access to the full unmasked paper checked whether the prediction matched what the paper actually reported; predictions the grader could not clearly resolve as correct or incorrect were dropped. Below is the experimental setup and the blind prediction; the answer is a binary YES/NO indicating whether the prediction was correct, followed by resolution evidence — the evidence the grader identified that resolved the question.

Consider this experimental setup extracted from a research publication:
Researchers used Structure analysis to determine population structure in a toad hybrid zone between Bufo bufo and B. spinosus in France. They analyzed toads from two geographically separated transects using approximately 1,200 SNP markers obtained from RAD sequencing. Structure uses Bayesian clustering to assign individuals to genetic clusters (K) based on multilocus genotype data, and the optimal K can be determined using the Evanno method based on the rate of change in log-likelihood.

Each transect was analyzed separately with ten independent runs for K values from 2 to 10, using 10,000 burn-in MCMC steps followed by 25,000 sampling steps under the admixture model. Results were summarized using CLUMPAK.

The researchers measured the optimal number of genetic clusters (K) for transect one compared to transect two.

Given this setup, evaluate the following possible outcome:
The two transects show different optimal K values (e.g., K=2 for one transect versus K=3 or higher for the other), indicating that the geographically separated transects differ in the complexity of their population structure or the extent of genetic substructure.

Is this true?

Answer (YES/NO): YES